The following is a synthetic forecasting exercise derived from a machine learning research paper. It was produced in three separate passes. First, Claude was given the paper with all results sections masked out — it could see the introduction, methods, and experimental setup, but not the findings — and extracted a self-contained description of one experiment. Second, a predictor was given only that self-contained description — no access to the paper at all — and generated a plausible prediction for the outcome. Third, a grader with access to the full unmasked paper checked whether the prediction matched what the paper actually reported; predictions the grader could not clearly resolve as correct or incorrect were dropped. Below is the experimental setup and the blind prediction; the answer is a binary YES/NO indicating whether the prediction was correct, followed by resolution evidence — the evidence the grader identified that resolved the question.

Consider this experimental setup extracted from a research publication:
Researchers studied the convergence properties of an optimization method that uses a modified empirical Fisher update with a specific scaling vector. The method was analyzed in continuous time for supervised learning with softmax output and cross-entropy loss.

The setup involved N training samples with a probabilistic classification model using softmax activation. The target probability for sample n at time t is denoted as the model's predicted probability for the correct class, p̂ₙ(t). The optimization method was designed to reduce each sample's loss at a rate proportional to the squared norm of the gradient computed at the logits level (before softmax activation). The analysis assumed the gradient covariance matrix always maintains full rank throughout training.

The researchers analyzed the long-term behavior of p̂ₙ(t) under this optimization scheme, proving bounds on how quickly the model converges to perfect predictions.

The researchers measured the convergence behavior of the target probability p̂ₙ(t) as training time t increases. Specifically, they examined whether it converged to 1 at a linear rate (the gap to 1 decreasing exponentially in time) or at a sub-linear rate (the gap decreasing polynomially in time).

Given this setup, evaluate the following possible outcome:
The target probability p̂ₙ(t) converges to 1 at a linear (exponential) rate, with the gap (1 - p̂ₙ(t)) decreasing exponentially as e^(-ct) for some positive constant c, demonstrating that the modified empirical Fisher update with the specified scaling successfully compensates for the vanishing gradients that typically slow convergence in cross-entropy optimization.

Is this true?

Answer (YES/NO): NO